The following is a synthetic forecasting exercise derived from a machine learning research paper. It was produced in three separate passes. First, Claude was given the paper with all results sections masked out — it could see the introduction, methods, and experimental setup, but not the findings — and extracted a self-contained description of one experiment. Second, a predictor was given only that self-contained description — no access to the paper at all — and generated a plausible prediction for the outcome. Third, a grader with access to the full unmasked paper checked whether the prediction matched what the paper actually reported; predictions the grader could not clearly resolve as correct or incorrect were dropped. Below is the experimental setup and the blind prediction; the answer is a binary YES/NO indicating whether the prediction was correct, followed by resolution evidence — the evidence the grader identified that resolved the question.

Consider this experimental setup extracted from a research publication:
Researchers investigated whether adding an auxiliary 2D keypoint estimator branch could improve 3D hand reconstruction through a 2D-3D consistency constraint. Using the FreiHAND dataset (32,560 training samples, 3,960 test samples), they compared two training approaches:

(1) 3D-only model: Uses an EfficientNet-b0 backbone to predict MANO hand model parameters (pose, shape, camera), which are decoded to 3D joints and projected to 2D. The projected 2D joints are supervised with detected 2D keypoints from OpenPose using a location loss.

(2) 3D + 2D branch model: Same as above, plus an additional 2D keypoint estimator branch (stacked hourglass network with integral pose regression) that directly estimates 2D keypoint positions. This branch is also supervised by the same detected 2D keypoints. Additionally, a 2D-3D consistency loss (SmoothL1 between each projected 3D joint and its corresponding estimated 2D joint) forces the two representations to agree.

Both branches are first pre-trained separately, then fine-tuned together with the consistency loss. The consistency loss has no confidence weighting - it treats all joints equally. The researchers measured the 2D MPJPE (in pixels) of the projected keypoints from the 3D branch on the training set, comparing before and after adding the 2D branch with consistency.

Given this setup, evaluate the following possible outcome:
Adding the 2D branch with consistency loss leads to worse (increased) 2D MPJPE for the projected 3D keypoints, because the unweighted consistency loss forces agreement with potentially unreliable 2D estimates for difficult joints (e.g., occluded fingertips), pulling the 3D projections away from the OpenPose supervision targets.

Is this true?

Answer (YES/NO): NO